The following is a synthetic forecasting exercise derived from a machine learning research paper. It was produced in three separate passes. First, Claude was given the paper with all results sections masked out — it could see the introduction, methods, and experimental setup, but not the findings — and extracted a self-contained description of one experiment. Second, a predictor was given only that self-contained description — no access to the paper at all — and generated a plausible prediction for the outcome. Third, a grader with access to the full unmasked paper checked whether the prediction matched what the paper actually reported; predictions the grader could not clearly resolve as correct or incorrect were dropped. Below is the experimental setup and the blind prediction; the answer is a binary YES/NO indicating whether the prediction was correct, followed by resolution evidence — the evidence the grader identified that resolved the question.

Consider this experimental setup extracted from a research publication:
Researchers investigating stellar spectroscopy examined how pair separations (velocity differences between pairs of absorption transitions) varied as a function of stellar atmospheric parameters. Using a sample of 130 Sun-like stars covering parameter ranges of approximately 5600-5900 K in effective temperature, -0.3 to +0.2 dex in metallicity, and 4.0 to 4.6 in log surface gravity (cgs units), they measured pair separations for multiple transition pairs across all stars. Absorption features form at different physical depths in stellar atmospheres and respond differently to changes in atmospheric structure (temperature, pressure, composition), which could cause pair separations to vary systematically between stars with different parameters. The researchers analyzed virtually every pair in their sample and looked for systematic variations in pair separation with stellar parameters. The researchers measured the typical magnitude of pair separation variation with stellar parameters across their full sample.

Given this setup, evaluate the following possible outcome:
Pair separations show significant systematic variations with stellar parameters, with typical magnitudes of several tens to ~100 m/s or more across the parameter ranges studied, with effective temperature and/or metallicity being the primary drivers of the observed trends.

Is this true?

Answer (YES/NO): NO